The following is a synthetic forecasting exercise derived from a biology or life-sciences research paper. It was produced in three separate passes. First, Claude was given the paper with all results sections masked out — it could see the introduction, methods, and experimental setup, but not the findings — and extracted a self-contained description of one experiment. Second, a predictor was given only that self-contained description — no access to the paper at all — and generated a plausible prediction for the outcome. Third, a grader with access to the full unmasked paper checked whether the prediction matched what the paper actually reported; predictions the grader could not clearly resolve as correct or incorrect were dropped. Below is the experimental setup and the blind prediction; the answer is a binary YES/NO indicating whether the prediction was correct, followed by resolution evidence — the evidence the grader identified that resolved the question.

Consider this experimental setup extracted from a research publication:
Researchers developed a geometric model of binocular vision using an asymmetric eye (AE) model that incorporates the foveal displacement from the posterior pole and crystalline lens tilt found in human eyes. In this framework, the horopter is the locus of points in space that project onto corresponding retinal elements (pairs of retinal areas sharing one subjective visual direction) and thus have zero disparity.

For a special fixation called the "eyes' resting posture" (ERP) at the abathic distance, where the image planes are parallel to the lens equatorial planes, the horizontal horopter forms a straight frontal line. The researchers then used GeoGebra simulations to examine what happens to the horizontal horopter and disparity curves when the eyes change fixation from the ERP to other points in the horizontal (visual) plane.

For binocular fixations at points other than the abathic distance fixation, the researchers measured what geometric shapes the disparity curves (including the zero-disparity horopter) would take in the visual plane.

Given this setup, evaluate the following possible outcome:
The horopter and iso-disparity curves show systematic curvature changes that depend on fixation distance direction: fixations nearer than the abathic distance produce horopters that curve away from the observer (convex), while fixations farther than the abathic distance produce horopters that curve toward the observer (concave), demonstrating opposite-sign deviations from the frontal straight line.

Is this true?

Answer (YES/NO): NO